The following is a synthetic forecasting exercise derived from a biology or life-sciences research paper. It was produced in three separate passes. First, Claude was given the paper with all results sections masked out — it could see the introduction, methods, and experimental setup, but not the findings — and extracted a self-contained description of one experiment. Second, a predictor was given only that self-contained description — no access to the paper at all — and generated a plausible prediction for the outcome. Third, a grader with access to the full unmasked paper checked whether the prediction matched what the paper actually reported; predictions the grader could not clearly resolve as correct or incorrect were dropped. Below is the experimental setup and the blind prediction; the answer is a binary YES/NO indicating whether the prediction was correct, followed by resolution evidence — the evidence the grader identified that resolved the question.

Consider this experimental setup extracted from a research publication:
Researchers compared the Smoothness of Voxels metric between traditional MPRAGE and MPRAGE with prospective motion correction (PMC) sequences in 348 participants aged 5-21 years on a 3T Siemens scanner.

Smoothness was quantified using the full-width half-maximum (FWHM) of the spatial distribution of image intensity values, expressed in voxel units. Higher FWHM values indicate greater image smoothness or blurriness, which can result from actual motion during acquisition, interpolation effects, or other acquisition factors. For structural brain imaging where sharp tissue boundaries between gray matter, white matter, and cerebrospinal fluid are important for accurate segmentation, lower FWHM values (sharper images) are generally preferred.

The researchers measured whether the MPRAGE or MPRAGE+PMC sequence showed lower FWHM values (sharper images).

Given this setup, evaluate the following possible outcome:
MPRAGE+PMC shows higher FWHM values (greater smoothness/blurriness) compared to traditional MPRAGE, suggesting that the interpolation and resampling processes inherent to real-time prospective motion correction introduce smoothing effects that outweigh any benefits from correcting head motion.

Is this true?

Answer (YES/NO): NO